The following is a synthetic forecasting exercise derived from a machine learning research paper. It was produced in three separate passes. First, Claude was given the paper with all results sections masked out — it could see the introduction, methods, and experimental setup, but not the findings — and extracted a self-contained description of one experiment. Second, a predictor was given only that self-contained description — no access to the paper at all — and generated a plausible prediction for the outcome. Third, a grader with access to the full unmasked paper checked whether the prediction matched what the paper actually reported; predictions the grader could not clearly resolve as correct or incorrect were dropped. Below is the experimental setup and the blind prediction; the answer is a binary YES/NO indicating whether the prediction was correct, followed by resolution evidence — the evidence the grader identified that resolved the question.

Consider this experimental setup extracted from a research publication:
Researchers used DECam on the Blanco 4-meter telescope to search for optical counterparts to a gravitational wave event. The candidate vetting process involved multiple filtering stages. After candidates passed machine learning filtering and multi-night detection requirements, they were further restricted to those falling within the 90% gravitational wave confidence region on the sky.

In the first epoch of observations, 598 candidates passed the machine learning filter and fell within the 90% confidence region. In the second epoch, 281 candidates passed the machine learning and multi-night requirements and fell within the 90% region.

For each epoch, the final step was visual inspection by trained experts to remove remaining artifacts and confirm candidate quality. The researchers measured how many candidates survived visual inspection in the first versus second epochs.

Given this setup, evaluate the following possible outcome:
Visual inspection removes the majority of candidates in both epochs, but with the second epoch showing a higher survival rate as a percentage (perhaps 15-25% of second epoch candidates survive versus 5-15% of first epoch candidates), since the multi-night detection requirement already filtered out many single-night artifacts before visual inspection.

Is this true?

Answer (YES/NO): NO